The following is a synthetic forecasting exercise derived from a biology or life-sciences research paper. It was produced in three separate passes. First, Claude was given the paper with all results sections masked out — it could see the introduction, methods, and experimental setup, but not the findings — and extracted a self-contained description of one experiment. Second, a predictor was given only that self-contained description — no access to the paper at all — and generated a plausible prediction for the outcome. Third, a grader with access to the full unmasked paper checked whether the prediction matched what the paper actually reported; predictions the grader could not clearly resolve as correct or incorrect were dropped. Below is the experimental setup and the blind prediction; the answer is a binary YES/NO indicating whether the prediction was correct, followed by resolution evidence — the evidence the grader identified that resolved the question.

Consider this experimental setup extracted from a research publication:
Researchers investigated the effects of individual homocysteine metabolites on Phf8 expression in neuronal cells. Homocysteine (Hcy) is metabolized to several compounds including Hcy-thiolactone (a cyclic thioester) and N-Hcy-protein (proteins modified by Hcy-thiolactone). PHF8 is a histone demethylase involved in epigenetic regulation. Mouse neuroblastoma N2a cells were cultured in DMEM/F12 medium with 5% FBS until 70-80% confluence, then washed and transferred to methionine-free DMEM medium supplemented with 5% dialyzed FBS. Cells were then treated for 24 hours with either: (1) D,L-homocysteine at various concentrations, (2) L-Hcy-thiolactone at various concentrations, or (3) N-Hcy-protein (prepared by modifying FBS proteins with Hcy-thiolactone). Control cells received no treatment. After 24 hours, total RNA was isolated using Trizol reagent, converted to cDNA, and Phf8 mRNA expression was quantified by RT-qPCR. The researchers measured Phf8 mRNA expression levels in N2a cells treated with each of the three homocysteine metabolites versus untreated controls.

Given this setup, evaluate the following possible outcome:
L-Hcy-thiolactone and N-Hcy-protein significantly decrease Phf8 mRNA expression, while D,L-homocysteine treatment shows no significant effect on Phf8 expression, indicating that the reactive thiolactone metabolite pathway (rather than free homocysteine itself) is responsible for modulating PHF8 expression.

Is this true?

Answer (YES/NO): NO